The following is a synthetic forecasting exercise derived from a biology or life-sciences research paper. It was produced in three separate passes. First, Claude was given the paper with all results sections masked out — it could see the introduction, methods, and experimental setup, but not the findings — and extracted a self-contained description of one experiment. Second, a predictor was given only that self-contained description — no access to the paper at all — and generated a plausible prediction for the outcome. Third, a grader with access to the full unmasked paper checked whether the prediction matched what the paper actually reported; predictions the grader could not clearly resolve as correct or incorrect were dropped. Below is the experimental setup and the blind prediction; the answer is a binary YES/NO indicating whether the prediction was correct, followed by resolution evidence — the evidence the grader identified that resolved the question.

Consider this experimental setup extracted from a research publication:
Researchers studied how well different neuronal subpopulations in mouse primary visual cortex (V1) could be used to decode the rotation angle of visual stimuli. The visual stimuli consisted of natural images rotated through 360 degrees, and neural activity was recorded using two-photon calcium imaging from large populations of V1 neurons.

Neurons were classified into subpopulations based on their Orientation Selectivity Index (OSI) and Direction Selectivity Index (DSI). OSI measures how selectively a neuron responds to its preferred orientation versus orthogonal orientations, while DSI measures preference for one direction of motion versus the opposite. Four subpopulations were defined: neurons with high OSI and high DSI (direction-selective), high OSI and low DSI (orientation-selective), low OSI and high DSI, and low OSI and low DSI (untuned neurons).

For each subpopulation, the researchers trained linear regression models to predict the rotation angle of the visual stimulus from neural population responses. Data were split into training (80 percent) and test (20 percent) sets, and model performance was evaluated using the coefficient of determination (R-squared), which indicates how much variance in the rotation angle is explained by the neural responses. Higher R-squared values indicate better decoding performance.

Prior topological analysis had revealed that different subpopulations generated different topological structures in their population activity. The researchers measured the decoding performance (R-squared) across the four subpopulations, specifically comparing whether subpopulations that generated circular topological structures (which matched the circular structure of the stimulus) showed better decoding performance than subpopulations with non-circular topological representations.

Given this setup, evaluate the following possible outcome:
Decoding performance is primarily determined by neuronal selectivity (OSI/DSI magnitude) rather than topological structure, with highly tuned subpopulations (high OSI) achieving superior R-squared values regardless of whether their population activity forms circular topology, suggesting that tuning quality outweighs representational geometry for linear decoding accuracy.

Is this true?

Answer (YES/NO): NO